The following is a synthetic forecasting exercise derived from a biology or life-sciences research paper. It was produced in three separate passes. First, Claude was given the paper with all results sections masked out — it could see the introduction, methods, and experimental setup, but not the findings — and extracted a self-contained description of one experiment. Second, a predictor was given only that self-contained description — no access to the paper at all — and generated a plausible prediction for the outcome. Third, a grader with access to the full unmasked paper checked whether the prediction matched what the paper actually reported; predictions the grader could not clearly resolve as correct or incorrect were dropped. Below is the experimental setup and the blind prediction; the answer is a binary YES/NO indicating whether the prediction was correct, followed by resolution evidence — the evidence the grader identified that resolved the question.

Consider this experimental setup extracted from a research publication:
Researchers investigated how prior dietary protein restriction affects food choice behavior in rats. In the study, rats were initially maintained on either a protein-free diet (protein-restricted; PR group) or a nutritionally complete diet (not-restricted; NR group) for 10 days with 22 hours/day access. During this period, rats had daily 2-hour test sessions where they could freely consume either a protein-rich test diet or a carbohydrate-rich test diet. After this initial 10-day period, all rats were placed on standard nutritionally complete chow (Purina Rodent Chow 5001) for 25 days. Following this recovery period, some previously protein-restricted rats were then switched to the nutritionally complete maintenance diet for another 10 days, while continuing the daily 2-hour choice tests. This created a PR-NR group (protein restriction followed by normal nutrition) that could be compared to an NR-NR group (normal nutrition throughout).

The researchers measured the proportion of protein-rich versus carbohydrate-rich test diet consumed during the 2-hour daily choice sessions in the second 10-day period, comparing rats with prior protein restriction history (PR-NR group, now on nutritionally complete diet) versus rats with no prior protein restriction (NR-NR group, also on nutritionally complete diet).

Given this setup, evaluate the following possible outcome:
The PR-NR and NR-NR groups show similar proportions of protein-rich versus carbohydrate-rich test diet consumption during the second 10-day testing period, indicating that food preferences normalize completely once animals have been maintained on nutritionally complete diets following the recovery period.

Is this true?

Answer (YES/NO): NO